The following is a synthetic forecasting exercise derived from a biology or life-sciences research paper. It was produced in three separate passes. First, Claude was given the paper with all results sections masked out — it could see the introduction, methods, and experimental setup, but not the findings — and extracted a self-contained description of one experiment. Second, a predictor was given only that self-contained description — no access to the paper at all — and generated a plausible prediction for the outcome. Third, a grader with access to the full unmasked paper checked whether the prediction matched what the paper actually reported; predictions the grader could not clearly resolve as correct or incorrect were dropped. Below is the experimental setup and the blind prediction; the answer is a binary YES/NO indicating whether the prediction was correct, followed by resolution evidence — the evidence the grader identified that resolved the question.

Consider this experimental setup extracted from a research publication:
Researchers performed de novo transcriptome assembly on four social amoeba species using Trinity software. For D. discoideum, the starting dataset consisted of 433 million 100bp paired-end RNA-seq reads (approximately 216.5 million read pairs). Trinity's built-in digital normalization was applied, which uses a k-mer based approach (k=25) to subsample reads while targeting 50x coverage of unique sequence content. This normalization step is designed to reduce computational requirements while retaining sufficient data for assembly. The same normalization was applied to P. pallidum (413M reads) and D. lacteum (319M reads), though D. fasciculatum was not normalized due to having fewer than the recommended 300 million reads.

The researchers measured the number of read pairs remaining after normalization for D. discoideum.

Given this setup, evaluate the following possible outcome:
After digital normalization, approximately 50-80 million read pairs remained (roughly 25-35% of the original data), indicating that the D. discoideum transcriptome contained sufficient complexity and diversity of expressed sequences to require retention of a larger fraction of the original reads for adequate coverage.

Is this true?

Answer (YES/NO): NO